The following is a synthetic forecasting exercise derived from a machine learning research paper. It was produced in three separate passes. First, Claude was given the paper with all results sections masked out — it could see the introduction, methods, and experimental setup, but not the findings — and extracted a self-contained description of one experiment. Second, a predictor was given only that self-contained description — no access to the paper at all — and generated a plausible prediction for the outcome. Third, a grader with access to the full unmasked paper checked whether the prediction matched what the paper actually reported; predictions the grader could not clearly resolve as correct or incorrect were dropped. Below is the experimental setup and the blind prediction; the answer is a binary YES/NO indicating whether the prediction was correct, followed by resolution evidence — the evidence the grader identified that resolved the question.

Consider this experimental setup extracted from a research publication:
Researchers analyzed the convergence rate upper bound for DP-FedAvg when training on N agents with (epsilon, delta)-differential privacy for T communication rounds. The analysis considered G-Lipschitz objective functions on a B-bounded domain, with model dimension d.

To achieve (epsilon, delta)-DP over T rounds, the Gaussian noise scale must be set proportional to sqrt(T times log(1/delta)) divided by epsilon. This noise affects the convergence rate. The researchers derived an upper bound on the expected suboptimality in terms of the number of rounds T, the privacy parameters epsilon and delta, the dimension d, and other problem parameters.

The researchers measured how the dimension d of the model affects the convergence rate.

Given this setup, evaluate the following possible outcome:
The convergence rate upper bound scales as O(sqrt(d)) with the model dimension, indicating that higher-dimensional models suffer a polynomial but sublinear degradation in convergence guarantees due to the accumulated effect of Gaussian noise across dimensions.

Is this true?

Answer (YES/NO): YES